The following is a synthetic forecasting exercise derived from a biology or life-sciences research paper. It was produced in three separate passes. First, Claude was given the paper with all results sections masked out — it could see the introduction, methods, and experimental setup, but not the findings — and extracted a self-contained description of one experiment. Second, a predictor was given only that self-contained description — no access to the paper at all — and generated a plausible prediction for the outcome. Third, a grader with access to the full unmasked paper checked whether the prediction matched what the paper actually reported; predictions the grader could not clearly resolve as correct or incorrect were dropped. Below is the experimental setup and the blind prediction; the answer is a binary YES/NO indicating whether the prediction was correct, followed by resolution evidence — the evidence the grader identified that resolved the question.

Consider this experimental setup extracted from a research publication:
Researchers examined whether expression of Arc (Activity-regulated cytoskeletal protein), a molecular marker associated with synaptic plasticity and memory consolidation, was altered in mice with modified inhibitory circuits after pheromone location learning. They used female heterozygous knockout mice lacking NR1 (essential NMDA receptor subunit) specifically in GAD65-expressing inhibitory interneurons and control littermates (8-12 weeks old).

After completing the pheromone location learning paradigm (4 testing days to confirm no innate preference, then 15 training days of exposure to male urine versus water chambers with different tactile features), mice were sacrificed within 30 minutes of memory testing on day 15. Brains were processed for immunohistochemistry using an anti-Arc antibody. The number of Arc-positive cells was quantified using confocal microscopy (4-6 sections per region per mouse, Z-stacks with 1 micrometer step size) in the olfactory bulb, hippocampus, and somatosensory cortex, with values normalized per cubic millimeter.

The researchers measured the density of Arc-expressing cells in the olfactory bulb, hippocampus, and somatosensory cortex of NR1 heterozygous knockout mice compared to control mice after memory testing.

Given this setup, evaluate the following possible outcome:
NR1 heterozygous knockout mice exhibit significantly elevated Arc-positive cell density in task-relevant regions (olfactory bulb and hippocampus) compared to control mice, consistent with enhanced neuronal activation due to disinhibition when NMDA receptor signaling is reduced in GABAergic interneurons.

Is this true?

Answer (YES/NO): NO